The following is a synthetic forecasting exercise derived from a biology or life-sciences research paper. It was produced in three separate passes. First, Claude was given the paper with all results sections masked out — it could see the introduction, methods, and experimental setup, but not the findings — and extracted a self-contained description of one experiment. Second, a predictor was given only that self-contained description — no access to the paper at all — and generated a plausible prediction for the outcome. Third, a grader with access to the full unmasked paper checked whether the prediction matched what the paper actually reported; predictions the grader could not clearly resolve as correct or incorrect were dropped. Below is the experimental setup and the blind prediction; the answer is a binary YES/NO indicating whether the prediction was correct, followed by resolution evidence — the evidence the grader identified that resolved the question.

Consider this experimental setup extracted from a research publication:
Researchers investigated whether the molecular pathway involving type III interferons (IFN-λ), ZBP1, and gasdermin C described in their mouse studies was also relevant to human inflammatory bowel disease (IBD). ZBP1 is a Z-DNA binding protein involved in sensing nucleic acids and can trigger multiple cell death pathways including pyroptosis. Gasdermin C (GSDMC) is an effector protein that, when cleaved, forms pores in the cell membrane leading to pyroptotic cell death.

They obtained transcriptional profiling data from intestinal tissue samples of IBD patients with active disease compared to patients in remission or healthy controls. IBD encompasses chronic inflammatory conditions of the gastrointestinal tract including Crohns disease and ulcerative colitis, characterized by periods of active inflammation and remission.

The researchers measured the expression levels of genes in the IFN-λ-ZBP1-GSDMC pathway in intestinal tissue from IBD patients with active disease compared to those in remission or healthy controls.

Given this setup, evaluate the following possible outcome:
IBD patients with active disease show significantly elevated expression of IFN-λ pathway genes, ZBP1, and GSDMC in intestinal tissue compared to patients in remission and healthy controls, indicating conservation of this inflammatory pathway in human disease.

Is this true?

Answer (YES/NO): YES